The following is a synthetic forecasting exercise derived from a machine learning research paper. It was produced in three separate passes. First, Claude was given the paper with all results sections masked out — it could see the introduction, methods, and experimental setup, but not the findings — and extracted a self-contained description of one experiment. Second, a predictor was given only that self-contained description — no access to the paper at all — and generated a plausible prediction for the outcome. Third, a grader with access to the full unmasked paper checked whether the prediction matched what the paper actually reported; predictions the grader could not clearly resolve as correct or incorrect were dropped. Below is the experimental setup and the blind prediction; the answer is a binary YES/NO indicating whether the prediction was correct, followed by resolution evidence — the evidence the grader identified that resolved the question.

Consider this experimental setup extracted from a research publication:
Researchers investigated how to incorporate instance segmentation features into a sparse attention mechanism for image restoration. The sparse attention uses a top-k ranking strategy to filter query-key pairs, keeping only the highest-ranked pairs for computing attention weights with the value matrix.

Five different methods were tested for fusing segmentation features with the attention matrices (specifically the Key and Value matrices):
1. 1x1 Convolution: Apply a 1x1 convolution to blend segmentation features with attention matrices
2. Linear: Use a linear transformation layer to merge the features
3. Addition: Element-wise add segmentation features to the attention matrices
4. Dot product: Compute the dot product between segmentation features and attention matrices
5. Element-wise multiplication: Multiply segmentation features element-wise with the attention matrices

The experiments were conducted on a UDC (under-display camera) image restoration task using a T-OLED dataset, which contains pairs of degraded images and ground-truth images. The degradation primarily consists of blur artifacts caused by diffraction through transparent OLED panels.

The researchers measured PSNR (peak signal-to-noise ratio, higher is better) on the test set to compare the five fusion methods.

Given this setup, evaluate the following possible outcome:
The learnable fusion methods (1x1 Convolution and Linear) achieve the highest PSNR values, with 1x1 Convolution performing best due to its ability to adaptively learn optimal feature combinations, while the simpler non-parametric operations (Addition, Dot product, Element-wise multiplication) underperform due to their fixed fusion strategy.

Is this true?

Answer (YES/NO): NO